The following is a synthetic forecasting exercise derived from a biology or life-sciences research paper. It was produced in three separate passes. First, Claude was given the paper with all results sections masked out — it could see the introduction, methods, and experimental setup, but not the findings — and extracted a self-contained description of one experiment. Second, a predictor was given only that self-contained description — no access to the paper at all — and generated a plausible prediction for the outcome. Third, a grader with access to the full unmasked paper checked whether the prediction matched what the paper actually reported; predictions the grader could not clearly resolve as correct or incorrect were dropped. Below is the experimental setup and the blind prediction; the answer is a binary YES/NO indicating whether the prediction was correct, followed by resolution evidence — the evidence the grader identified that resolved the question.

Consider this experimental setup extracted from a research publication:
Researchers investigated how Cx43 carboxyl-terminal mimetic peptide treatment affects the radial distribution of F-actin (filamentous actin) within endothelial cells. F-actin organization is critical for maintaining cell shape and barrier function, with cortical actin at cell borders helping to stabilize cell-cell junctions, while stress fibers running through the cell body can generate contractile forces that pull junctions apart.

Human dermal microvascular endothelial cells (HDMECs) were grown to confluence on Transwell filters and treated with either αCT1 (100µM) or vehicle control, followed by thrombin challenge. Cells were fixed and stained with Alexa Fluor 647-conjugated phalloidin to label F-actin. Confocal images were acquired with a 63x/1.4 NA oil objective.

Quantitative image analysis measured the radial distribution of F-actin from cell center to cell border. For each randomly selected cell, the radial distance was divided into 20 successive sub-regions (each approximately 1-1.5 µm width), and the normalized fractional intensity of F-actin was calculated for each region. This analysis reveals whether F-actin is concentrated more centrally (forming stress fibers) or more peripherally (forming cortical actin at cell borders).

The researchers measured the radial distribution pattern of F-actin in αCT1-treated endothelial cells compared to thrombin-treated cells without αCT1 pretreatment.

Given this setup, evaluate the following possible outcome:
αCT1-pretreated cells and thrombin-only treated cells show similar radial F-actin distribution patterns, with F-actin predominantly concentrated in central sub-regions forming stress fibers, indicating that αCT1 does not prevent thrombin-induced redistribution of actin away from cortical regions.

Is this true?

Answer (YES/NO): NO